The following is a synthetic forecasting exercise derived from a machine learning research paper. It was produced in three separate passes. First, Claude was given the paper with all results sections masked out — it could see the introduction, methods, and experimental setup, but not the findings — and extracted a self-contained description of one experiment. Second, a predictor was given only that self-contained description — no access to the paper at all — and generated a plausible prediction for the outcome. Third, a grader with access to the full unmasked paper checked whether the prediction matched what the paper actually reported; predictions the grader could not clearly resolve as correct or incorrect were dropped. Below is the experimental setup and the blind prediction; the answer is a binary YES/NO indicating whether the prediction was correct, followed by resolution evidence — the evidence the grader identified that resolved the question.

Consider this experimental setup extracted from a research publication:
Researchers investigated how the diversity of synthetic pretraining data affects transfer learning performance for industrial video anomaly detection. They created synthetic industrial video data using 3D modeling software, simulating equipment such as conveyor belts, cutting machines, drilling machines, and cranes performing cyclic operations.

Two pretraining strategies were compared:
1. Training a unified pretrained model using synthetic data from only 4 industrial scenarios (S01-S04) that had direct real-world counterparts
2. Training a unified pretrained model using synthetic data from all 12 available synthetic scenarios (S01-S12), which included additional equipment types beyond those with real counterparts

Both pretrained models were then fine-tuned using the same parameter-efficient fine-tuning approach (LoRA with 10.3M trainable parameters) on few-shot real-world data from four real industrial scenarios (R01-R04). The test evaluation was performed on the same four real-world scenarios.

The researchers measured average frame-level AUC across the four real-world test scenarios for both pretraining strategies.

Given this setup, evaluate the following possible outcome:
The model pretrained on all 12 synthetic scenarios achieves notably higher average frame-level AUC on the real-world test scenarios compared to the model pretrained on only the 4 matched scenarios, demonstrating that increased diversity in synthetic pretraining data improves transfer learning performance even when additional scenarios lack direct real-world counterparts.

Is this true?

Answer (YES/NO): NO